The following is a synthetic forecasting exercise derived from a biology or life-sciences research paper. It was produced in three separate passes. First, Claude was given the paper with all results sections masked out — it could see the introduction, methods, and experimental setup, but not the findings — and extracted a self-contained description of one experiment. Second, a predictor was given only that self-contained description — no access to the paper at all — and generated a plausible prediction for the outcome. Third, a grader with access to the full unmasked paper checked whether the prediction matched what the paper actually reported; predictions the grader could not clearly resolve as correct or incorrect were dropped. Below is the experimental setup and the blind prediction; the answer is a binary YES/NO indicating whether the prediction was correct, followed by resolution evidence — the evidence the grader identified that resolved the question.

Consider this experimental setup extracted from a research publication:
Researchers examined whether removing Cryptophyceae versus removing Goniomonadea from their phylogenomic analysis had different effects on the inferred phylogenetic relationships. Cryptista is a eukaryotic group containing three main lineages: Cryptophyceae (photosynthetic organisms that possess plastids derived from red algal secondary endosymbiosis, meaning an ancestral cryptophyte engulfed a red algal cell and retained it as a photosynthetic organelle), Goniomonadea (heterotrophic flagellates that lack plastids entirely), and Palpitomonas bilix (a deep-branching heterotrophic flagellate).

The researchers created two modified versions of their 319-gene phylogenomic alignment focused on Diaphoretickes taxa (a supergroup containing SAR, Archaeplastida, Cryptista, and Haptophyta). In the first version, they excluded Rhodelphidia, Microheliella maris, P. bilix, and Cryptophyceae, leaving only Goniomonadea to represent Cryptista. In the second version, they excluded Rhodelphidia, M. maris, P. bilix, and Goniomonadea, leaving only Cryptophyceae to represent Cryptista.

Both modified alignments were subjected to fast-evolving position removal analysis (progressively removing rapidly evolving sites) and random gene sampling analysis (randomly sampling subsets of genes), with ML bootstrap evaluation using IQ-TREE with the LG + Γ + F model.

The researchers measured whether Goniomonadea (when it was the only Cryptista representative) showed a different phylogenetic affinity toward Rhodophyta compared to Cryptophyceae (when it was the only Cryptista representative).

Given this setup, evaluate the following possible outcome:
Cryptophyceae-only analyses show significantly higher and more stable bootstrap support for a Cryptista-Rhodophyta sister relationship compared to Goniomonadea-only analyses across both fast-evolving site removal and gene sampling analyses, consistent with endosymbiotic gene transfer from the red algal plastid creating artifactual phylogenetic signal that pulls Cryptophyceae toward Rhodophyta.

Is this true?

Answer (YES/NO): YES